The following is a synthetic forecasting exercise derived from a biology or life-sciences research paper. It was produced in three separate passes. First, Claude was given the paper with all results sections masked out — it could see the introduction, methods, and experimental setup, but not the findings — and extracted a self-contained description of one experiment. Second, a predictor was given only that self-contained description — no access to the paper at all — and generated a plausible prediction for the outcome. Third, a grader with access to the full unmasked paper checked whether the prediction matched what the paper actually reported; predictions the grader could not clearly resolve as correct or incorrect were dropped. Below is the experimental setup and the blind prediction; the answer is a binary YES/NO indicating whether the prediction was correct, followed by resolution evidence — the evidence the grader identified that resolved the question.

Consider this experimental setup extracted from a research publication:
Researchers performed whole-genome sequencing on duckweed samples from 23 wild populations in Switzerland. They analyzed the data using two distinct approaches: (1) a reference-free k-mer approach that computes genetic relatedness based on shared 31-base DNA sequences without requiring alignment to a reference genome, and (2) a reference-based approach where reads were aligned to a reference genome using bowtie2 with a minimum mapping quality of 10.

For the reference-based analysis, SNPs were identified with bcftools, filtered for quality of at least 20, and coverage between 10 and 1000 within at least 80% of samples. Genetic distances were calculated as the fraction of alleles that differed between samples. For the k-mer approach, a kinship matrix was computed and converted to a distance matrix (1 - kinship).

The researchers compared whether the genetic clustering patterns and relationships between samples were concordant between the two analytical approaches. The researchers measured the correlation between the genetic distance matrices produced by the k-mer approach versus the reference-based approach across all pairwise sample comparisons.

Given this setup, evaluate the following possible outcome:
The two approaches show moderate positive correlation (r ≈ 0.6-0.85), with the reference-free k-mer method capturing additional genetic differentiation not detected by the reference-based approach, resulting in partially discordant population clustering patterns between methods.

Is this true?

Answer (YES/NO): NO